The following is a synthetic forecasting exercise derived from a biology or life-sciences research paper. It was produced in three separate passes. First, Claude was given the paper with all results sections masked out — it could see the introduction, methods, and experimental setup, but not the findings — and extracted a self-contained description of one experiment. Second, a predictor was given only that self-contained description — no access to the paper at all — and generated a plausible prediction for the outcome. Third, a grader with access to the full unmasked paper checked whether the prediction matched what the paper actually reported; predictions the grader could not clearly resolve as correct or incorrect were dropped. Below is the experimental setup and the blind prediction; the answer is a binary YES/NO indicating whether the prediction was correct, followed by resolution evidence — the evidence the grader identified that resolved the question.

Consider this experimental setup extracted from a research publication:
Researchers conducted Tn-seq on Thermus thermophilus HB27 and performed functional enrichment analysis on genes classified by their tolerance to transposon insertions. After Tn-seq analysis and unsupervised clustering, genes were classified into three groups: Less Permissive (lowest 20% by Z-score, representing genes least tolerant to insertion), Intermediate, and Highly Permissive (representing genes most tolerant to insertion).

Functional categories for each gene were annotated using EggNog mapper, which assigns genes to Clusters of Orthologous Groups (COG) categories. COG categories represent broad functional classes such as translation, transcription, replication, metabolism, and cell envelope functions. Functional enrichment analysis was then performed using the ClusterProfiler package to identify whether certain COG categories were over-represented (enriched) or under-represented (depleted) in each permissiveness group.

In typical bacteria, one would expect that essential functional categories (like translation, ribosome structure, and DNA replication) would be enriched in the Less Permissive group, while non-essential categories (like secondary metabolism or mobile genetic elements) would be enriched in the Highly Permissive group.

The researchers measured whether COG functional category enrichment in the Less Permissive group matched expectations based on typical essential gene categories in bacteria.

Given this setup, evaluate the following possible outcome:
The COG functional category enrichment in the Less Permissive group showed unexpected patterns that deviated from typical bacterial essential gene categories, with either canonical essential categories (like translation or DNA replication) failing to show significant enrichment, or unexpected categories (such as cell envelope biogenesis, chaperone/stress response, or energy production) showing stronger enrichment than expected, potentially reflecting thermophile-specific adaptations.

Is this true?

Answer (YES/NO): NO